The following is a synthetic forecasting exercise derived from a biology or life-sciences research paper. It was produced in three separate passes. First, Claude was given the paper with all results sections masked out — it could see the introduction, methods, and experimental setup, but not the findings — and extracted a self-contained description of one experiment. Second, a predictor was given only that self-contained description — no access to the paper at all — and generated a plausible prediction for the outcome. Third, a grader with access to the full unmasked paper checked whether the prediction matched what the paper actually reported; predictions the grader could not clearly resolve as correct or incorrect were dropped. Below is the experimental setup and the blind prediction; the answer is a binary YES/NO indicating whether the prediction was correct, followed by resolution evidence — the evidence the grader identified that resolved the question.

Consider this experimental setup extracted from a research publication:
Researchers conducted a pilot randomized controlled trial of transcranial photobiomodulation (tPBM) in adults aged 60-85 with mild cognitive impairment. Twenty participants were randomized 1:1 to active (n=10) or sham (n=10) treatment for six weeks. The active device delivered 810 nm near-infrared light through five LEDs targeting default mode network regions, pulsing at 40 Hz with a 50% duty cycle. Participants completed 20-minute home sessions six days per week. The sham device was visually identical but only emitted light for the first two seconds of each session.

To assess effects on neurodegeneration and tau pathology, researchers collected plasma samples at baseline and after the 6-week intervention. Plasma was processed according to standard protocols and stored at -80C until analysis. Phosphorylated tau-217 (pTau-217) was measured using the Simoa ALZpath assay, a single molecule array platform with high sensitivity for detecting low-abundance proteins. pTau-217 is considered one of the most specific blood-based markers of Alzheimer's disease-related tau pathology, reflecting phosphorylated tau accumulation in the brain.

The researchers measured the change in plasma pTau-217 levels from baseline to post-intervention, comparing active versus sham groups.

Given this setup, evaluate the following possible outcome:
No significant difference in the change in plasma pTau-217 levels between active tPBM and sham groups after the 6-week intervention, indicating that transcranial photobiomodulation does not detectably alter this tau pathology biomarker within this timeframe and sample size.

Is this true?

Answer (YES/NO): YES